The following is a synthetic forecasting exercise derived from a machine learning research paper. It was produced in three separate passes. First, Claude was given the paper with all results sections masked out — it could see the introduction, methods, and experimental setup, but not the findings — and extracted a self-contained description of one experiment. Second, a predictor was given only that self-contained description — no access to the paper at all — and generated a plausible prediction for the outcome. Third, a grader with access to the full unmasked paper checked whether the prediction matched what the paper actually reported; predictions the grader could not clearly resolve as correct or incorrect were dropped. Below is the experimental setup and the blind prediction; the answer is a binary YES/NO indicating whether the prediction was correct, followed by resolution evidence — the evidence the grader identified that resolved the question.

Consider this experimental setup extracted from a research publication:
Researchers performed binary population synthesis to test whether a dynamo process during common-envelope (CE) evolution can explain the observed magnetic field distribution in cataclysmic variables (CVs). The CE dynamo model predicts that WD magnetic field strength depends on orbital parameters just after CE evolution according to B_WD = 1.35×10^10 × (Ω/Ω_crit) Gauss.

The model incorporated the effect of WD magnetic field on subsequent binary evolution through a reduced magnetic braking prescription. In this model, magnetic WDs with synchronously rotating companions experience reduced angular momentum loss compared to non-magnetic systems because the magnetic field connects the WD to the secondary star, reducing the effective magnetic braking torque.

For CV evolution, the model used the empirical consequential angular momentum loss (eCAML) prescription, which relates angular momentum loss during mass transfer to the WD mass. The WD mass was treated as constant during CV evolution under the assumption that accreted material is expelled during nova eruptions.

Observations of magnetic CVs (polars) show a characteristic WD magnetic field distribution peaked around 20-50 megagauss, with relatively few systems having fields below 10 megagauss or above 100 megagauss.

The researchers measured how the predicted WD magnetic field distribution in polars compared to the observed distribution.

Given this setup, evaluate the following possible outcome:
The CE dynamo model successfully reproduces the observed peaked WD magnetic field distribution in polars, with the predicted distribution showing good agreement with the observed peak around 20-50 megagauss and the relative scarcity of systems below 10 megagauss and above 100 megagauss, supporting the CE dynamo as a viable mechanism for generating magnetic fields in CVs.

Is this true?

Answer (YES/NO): NO